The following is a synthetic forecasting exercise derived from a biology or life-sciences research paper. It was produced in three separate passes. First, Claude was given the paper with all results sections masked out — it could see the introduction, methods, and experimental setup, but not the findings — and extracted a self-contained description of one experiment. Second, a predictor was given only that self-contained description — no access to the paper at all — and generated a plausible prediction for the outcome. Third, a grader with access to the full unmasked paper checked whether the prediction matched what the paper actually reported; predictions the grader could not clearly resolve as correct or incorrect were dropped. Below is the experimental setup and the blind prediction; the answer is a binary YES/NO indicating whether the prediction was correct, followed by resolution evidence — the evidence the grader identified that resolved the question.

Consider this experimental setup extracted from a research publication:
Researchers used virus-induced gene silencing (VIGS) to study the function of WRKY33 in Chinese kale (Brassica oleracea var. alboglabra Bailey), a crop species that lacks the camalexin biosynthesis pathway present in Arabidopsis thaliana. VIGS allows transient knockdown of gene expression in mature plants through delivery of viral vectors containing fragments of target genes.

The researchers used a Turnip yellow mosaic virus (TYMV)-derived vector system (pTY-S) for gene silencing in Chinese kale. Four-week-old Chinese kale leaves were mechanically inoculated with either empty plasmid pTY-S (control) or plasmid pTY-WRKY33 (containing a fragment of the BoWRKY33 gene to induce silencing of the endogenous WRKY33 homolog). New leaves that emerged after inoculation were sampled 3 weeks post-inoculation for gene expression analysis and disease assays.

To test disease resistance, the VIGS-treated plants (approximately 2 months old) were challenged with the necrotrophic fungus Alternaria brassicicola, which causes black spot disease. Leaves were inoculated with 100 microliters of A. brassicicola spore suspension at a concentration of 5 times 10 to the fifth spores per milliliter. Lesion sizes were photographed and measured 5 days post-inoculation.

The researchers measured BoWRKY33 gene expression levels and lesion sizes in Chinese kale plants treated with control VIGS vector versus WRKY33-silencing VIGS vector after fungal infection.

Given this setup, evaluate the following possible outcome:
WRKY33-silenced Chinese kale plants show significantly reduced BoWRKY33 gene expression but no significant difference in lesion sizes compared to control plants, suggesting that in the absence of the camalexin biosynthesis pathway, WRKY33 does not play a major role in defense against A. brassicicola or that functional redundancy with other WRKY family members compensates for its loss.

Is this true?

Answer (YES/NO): NO